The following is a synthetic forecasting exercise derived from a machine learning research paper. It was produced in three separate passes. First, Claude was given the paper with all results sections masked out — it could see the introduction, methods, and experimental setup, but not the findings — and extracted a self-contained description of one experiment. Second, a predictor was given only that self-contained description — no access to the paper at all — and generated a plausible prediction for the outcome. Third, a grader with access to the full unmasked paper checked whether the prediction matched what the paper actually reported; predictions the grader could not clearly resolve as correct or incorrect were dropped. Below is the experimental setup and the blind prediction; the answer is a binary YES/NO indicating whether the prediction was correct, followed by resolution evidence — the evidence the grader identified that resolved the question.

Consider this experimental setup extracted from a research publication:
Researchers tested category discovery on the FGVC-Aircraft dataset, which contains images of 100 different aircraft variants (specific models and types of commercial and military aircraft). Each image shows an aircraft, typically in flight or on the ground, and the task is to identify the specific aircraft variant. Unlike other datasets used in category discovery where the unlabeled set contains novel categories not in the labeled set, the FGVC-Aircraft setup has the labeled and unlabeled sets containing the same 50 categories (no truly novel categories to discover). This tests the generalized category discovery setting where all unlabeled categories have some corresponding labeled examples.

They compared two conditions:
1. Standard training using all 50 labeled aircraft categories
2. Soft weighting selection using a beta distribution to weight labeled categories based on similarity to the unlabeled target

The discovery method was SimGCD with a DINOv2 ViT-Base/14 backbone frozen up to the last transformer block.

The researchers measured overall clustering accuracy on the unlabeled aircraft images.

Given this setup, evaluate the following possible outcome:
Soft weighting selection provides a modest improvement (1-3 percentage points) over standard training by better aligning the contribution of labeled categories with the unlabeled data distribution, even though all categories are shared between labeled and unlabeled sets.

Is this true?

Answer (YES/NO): NO